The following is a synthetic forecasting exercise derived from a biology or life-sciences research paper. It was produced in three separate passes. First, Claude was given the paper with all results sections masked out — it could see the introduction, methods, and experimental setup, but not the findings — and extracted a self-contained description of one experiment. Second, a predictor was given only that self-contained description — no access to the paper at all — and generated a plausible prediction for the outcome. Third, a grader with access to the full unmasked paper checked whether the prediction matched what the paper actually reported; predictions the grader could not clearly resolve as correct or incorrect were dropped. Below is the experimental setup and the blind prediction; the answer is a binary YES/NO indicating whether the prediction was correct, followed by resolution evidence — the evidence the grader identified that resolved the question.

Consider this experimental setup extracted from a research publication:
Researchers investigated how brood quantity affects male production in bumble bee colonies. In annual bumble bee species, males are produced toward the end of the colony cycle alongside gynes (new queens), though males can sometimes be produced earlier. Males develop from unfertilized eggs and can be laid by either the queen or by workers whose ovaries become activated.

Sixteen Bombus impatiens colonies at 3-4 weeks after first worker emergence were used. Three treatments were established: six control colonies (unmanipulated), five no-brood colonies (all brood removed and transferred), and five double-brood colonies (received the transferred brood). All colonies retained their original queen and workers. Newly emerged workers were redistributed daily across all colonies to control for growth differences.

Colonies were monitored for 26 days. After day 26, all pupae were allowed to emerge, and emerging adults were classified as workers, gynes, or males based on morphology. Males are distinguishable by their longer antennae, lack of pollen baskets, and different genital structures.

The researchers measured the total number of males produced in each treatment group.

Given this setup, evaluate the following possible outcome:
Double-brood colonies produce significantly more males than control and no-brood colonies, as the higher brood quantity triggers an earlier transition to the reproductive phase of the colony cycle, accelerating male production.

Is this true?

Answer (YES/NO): NO